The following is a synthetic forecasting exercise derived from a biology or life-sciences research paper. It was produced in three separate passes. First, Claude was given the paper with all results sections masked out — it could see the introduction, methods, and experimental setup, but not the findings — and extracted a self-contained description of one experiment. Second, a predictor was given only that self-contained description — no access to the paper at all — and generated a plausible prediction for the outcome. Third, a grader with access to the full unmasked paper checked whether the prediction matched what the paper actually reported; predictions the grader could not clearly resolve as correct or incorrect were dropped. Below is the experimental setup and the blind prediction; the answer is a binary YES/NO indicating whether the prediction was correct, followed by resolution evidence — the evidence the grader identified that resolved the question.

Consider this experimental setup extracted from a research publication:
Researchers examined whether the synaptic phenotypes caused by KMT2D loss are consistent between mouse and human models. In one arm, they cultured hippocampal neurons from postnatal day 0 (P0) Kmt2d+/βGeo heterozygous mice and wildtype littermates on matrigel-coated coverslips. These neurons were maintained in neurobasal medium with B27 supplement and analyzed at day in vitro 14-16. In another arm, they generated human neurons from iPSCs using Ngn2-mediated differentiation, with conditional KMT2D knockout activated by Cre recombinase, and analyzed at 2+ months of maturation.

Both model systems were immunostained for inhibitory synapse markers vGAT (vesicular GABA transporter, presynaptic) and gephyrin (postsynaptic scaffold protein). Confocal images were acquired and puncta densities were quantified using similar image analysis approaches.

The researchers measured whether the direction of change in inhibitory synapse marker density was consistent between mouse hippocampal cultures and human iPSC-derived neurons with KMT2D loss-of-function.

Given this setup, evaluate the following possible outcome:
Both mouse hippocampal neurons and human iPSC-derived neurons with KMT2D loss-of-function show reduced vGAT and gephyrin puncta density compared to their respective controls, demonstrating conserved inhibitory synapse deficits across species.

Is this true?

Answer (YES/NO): NO